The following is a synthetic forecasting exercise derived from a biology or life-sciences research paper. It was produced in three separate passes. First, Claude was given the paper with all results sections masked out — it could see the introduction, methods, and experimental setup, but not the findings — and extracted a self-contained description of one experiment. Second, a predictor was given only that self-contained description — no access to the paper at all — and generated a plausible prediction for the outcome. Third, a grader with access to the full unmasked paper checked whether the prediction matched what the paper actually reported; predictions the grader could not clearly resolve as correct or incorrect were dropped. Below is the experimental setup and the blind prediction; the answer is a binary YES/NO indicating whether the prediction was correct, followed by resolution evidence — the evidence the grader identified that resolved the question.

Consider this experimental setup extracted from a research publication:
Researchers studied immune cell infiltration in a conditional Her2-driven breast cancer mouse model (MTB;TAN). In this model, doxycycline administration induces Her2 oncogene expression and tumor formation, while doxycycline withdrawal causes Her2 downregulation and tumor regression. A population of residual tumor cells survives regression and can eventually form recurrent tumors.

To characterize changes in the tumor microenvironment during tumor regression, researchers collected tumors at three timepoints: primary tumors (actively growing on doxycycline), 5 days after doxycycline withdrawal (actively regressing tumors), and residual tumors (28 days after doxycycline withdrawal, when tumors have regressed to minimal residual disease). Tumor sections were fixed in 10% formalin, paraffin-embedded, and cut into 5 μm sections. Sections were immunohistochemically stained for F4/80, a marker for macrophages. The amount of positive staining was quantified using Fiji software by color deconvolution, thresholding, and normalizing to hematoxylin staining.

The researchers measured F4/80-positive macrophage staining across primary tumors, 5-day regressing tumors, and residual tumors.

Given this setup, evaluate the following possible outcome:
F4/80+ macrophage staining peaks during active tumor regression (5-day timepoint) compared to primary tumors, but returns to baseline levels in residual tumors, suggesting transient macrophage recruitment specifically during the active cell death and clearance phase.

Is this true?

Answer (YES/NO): NO